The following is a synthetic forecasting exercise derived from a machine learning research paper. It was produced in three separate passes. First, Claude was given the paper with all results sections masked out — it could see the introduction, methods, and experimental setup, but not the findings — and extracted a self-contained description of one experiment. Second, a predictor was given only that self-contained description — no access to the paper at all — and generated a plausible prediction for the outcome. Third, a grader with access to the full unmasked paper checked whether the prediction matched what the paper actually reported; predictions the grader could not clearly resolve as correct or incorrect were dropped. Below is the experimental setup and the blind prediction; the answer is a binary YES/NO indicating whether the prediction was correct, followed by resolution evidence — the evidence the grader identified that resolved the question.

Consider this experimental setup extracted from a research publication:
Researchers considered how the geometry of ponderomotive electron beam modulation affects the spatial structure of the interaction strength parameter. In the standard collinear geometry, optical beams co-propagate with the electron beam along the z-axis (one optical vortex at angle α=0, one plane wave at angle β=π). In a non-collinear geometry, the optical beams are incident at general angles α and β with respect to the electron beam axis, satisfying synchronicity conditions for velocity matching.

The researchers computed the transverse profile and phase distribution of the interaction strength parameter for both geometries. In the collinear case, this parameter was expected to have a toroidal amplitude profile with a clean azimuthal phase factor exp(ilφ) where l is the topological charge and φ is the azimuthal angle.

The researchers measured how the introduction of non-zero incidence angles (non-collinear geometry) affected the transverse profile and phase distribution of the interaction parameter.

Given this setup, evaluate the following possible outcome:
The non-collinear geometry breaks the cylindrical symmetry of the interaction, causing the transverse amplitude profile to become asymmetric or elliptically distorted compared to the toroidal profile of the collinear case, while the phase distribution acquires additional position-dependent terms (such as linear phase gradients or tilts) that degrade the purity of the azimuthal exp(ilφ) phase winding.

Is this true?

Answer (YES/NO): YES